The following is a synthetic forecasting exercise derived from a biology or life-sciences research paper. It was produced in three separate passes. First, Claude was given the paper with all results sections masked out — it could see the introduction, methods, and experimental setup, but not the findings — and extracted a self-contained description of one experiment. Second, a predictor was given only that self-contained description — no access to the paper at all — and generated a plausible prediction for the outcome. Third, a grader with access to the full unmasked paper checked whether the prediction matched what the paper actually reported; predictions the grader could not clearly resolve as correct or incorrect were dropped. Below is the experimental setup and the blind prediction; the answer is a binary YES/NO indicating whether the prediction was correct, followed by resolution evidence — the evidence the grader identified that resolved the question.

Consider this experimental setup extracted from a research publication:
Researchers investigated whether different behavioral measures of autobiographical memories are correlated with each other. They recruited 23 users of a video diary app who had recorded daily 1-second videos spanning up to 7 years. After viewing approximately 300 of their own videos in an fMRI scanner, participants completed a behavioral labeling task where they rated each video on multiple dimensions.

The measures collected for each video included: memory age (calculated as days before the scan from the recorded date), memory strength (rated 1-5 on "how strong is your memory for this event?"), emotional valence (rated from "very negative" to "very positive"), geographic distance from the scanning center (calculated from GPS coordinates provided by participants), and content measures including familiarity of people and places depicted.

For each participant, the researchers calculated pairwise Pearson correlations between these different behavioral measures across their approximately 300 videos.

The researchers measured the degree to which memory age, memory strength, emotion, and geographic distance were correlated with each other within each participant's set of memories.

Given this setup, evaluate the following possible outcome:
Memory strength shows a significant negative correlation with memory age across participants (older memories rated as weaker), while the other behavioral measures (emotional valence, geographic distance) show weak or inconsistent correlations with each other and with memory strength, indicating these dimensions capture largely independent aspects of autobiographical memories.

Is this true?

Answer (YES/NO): NO